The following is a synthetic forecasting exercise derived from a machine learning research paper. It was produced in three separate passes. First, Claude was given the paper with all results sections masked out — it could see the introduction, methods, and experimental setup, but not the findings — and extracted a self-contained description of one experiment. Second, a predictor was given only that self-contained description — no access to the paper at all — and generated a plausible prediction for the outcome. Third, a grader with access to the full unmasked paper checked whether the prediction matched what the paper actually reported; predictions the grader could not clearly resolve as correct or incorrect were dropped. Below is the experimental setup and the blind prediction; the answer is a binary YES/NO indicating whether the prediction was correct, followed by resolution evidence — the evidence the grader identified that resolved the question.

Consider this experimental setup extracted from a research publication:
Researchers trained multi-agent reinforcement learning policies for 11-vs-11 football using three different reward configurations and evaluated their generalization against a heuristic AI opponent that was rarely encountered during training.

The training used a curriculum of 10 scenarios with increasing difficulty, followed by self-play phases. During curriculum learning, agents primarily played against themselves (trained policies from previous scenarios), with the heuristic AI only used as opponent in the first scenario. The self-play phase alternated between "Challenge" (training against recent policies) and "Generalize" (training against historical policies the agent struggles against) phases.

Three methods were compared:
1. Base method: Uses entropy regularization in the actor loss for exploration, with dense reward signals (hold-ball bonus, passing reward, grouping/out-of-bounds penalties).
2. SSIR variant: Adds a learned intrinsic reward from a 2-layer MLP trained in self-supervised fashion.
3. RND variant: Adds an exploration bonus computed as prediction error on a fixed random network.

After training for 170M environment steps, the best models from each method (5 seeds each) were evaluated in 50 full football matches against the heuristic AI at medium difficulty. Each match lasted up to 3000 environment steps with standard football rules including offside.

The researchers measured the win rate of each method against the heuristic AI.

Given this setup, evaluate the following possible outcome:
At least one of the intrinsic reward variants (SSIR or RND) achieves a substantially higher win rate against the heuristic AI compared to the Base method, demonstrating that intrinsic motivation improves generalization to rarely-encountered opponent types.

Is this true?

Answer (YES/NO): NO